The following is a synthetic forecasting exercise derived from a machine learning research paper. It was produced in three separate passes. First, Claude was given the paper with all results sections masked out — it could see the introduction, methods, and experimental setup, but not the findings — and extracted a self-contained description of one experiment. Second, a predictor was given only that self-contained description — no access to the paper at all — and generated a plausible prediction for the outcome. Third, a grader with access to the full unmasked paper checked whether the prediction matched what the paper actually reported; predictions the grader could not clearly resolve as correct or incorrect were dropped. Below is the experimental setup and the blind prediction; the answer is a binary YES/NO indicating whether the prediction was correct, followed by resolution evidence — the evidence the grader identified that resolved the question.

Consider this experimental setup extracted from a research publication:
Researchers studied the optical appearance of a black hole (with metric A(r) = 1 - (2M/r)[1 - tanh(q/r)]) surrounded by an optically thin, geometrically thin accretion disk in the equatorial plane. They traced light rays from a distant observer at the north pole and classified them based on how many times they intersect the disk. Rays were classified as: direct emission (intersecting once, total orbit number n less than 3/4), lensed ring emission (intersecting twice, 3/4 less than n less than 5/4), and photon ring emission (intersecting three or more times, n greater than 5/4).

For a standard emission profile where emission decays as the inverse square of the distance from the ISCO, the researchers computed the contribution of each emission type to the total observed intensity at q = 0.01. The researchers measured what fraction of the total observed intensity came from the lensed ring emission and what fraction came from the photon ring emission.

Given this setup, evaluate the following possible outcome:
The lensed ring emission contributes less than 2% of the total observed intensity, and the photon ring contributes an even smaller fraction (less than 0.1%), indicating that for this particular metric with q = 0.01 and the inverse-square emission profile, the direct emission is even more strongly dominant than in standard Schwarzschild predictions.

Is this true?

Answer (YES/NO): NO